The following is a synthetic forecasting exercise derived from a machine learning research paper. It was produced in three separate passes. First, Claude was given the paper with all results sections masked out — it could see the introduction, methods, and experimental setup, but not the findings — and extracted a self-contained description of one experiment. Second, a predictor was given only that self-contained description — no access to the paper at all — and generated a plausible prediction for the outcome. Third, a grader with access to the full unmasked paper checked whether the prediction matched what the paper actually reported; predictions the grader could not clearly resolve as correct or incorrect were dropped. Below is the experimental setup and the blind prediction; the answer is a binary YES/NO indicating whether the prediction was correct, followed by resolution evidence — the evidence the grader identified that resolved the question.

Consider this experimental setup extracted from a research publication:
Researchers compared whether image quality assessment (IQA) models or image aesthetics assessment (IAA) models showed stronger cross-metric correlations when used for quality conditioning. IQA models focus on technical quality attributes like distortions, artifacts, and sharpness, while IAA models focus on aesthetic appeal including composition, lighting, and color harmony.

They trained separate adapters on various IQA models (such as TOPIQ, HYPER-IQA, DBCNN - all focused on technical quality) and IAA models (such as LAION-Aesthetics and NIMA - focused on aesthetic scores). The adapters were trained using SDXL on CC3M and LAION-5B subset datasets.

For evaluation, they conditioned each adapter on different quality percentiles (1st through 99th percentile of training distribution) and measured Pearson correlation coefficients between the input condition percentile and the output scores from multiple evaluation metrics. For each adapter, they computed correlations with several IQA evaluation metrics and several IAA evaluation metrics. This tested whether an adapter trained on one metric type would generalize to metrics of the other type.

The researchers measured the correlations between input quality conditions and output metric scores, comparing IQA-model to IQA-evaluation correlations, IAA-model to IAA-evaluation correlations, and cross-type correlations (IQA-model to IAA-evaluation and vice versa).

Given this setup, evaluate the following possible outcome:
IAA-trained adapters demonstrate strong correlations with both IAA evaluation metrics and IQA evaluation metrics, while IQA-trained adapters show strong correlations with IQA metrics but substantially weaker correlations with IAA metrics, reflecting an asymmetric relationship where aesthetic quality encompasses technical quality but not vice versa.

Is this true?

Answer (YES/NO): NO